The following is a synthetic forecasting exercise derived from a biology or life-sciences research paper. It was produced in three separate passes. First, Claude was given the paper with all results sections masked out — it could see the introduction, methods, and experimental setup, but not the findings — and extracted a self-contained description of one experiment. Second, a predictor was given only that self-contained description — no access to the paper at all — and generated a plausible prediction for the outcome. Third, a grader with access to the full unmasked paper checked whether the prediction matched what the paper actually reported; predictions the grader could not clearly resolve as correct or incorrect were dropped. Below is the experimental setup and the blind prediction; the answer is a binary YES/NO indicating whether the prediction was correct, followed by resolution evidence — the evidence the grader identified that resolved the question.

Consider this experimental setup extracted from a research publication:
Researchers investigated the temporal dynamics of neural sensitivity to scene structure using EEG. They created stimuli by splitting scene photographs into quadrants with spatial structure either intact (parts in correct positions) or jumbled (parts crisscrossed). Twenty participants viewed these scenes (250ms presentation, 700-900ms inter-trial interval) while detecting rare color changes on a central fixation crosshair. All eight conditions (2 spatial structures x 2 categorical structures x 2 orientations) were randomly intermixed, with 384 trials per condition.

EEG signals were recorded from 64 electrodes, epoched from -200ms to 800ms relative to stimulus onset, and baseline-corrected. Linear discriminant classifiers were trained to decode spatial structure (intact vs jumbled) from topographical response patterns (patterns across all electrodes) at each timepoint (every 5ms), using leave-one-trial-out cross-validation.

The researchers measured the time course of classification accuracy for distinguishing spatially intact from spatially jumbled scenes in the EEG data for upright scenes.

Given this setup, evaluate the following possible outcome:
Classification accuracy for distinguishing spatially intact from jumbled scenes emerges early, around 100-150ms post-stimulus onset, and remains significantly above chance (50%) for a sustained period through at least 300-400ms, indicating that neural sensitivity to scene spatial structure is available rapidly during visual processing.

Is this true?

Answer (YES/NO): NO